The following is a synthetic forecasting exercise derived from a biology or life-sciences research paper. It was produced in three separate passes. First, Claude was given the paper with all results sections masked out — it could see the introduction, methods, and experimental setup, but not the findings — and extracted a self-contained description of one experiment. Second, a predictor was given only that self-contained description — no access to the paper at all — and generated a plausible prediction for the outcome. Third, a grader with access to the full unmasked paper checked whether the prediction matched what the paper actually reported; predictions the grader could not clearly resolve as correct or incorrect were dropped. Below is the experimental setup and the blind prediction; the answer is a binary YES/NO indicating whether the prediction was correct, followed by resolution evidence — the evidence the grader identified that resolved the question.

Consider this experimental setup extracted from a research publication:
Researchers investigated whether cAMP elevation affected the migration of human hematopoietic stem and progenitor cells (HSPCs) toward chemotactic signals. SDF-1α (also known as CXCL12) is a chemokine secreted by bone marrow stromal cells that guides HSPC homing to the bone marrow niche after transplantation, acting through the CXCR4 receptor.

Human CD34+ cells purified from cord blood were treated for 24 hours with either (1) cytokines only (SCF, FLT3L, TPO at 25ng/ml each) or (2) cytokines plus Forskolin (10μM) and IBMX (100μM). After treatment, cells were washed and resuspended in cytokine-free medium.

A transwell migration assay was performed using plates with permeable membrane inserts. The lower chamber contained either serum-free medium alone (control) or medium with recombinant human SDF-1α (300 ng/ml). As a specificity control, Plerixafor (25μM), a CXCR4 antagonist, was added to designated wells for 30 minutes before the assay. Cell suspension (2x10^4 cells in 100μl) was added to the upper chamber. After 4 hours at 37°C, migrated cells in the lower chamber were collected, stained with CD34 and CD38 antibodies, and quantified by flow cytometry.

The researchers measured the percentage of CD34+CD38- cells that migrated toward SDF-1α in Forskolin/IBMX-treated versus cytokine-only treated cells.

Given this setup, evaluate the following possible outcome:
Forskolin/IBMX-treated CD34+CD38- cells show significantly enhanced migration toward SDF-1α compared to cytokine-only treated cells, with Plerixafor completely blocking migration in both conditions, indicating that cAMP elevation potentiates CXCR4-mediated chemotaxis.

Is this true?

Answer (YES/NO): NO